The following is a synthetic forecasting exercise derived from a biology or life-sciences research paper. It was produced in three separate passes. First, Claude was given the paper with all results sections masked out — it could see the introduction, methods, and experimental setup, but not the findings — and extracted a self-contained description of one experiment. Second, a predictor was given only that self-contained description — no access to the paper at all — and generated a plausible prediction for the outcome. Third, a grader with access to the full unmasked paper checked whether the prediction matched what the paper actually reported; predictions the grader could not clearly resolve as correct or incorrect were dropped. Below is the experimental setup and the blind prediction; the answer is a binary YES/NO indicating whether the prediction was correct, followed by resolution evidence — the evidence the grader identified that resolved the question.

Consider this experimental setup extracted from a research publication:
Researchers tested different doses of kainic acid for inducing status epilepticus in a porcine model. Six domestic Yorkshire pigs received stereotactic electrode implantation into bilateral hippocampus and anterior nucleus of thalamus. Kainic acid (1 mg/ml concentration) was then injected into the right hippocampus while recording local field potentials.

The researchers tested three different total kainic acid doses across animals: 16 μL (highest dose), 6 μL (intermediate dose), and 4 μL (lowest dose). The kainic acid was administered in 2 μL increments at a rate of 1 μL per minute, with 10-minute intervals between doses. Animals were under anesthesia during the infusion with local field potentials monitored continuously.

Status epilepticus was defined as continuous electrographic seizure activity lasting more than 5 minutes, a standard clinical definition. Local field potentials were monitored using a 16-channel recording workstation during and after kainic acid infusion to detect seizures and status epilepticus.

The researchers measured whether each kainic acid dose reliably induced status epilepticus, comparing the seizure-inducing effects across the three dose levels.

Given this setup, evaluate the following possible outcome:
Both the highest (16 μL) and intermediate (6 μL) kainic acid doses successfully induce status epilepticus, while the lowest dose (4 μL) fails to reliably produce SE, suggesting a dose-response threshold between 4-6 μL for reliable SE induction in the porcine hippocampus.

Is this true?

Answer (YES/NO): NO